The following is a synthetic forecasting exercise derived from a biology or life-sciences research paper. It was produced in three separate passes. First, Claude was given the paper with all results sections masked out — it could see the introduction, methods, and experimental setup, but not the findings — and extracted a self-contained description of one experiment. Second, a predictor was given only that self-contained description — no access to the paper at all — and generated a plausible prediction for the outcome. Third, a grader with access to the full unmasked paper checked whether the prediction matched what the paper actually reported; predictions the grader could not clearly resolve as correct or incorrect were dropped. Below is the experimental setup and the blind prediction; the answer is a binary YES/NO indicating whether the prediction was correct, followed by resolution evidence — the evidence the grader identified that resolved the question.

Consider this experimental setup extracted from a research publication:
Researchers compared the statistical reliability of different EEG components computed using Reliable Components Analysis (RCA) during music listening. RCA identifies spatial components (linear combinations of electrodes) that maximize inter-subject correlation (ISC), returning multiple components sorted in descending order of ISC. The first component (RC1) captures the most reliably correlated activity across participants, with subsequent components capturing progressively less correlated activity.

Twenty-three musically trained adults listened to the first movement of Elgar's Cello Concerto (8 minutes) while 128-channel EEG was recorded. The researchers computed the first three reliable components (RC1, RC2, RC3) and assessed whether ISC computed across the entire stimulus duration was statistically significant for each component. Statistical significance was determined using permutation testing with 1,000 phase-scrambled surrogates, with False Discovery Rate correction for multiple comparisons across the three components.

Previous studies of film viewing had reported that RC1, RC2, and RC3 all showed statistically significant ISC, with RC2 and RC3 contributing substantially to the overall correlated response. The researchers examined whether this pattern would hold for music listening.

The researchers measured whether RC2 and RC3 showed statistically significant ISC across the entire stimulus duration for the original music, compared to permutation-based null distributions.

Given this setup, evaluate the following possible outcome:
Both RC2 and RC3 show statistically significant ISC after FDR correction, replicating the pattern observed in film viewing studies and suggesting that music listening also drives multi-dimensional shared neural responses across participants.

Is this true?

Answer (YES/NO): NO